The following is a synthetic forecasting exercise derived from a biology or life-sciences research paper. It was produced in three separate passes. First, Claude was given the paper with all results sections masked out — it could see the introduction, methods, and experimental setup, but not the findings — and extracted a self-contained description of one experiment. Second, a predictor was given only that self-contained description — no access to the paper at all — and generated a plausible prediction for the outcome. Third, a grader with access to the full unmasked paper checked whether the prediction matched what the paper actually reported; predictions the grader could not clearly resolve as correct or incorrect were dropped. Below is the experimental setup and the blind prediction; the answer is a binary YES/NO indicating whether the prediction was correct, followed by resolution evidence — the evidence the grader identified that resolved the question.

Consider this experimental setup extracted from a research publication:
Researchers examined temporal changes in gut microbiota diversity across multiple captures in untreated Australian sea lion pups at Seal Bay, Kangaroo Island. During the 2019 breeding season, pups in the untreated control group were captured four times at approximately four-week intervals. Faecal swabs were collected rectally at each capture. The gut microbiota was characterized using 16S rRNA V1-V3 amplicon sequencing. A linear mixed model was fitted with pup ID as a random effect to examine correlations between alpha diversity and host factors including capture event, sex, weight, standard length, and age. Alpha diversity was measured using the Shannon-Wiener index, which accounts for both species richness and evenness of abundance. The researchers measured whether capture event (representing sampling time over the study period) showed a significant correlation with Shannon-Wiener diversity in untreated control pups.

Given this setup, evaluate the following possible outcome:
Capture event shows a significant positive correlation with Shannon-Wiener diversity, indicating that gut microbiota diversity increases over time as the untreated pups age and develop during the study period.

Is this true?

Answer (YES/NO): NO